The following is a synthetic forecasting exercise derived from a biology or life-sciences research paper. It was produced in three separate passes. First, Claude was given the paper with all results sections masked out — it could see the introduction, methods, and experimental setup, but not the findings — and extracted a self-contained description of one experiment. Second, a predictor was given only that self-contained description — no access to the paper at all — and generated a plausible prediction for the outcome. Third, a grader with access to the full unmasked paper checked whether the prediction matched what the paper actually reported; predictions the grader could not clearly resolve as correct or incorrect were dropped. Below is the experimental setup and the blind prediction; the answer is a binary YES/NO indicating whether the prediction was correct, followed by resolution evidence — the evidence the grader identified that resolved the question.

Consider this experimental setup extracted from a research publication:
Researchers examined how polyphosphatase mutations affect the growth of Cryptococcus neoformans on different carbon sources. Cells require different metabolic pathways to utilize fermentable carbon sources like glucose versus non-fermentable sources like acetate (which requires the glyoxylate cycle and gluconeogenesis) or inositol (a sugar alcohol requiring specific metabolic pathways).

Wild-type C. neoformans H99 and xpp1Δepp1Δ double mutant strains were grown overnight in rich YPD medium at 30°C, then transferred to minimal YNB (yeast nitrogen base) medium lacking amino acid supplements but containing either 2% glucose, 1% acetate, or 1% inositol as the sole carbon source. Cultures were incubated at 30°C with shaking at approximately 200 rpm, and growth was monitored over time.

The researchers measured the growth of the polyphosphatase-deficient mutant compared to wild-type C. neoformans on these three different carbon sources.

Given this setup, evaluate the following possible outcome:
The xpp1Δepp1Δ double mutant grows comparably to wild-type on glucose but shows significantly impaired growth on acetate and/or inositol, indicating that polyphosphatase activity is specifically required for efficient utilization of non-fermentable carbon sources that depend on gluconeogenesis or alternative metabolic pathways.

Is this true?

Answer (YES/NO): NO